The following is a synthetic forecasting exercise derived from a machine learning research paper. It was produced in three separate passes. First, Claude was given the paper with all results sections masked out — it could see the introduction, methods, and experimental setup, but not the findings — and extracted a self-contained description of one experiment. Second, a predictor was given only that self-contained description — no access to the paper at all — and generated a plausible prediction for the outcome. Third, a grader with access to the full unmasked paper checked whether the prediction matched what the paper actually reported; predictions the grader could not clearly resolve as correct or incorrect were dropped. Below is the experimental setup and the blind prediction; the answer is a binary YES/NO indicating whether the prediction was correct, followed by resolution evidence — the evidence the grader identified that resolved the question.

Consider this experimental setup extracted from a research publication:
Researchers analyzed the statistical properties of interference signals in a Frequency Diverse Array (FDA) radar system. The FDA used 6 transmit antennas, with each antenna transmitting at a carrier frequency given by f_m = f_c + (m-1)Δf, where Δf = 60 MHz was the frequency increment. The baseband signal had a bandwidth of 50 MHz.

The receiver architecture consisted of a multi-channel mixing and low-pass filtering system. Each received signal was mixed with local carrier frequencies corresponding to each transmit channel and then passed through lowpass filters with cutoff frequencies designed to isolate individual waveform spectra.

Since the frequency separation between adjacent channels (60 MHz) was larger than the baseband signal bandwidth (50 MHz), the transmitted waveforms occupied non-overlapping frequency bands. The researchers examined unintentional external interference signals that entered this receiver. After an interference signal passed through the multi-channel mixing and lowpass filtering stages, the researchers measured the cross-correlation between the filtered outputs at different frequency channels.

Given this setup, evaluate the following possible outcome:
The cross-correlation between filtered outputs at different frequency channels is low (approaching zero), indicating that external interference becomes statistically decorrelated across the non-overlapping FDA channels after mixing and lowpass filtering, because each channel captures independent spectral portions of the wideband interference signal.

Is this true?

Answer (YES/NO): YES